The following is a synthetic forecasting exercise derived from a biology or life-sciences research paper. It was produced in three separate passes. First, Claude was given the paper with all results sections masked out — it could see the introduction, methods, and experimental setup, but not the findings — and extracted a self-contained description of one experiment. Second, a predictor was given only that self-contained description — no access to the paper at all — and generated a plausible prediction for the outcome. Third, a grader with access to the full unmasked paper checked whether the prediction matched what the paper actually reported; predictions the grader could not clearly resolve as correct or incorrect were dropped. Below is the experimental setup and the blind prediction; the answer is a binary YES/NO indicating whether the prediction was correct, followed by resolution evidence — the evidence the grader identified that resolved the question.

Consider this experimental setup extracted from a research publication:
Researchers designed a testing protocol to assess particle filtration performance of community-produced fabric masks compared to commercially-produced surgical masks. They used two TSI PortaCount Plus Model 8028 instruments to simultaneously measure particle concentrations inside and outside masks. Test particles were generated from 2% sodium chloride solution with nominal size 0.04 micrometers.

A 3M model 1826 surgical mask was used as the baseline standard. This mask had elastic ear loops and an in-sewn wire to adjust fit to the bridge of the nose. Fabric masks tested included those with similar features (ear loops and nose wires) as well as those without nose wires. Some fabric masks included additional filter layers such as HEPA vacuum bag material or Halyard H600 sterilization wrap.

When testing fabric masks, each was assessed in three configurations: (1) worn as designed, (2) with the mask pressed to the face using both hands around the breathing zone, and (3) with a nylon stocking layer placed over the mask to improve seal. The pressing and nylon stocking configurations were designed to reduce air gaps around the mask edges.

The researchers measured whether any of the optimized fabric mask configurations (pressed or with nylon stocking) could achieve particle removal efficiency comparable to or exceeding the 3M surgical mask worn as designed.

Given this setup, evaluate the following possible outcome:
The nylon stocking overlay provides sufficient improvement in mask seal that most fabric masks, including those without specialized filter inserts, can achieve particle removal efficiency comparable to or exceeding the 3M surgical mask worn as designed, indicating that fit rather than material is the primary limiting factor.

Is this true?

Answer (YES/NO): NO